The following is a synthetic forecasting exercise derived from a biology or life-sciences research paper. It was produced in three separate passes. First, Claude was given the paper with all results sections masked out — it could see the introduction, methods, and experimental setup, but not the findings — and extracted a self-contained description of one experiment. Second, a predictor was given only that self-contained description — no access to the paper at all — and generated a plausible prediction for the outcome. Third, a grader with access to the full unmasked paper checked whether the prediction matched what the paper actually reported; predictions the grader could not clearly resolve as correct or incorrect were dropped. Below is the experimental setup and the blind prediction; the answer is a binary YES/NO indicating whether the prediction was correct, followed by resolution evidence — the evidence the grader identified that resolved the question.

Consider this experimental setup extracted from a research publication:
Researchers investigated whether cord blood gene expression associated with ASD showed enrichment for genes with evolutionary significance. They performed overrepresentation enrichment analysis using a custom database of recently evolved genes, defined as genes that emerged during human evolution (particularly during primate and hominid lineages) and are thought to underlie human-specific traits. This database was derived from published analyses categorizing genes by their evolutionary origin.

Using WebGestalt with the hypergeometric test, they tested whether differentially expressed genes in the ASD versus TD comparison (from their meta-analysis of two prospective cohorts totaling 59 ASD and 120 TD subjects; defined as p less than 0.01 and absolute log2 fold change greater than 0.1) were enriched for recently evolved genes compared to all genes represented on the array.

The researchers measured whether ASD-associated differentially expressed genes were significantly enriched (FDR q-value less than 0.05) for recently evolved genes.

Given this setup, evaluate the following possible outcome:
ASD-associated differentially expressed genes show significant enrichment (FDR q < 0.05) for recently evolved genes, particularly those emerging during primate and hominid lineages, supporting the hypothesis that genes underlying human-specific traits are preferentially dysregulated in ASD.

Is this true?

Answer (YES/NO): NO